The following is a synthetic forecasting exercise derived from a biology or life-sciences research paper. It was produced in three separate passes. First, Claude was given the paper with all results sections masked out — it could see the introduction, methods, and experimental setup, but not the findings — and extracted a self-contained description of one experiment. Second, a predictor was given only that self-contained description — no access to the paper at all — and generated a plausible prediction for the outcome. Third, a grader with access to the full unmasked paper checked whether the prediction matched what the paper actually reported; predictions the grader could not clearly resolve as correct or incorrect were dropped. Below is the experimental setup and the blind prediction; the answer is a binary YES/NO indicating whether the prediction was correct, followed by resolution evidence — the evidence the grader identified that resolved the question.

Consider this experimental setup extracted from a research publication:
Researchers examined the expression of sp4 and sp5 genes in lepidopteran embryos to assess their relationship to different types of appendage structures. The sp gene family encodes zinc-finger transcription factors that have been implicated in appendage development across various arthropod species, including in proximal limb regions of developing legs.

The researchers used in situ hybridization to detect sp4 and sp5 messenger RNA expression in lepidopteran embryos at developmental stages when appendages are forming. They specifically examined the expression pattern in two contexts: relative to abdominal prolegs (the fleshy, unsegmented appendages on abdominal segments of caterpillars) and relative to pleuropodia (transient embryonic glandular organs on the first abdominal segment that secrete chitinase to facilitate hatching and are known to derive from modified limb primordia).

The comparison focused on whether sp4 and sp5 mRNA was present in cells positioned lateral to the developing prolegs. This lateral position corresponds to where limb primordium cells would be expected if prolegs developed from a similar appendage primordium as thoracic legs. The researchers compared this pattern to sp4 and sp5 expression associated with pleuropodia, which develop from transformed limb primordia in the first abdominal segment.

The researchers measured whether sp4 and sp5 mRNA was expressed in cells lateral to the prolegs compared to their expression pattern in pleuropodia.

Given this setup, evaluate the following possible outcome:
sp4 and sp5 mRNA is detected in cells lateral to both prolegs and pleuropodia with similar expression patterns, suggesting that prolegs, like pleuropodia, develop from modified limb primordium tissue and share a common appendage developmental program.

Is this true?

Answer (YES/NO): NO